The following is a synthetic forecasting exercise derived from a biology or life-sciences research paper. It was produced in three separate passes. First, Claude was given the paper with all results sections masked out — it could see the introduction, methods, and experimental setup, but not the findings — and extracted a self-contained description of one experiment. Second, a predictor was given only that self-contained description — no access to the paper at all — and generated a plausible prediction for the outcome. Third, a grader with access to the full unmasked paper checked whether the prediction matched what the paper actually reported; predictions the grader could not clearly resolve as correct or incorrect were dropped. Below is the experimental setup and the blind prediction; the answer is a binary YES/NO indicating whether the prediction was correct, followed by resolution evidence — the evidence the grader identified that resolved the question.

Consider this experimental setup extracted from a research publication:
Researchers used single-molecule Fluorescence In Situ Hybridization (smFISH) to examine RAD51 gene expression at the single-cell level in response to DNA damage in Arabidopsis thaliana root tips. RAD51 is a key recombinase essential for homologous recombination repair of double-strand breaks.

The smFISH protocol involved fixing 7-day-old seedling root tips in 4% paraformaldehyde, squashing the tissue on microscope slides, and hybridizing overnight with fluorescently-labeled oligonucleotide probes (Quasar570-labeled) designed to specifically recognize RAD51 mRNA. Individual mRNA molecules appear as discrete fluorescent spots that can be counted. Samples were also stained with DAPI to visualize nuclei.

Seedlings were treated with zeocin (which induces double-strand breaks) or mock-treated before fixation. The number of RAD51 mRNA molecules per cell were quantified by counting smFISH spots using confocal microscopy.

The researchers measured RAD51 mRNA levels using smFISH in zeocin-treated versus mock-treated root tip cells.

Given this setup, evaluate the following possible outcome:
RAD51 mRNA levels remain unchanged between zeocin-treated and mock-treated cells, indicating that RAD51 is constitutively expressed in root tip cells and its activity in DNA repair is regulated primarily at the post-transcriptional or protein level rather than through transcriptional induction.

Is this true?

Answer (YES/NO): NO